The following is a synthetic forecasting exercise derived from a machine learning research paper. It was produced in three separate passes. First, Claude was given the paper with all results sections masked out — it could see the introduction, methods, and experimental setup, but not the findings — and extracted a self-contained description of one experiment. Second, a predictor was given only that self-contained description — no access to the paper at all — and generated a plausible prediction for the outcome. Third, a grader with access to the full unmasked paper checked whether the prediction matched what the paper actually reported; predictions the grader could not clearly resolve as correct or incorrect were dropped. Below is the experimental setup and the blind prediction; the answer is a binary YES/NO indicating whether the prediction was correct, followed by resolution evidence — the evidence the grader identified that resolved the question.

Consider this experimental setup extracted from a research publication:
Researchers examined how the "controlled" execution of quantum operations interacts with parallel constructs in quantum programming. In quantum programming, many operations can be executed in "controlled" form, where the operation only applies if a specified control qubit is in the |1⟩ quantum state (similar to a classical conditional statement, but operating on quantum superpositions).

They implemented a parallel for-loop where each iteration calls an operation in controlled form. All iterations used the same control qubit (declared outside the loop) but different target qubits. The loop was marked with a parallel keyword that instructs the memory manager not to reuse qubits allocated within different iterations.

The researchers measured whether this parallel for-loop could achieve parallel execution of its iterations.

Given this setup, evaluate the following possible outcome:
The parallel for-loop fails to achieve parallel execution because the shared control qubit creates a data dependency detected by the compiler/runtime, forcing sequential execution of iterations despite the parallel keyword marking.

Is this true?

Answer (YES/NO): YES